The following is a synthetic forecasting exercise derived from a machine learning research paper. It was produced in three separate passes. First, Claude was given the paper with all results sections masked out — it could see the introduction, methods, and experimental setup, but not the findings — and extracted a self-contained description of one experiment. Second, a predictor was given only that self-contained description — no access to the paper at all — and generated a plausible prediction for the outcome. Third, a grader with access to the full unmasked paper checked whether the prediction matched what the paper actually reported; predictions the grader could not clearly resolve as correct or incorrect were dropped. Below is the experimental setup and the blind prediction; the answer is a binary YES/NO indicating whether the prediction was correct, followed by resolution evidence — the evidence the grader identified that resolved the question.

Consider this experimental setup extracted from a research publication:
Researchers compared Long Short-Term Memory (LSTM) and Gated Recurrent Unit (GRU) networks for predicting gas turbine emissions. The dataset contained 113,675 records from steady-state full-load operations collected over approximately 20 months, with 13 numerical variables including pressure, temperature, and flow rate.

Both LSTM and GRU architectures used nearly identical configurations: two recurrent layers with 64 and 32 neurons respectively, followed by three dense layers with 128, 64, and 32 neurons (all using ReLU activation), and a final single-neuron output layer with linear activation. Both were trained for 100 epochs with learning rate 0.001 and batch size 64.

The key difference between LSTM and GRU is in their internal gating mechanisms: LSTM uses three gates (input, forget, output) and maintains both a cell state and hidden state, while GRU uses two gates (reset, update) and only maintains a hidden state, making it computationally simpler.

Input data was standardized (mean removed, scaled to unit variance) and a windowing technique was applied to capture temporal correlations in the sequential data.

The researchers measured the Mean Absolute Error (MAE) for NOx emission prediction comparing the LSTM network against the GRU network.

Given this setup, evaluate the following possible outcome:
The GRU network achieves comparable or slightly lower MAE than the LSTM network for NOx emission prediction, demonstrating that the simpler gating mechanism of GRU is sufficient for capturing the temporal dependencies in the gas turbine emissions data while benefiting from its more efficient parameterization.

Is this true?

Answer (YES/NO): YES